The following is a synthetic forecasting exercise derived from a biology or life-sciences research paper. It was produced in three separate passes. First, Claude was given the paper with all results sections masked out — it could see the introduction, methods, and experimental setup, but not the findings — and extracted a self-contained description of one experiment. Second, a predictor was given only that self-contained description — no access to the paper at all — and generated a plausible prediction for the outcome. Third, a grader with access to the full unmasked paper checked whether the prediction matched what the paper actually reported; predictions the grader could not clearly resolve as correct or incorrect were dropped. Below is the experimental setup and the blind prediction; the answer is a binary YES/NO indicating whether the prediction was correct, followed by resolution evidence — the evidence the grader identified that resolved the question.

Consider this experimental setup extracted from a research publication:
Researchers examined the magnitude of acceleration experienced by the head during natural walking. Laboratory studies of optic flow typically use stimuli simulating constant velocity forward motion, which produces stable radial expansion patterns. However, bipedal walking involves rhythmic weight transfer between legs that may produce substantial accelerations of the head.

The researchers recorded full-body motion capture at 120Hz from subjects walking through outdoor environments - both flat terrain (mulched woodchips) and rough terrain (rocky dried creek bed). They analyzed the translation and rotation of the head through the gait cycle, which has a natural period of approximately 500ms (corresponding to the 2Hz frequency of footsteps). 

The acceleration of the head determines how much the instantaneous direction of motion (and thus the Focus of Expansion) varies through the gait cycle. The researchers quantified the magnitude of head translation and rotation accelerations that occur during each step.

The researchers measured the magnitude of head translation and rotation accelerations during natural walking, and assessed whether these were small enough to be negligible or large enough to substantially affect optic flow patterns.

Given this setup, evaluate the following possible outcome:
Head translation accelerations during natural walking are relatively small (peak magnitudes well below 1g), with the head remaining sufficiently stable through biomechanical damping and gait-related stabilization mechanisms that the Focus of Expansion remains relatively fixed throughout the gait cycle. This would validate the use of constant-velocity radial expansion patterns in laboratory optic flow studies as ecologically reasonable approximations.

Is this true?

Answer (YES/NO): NO